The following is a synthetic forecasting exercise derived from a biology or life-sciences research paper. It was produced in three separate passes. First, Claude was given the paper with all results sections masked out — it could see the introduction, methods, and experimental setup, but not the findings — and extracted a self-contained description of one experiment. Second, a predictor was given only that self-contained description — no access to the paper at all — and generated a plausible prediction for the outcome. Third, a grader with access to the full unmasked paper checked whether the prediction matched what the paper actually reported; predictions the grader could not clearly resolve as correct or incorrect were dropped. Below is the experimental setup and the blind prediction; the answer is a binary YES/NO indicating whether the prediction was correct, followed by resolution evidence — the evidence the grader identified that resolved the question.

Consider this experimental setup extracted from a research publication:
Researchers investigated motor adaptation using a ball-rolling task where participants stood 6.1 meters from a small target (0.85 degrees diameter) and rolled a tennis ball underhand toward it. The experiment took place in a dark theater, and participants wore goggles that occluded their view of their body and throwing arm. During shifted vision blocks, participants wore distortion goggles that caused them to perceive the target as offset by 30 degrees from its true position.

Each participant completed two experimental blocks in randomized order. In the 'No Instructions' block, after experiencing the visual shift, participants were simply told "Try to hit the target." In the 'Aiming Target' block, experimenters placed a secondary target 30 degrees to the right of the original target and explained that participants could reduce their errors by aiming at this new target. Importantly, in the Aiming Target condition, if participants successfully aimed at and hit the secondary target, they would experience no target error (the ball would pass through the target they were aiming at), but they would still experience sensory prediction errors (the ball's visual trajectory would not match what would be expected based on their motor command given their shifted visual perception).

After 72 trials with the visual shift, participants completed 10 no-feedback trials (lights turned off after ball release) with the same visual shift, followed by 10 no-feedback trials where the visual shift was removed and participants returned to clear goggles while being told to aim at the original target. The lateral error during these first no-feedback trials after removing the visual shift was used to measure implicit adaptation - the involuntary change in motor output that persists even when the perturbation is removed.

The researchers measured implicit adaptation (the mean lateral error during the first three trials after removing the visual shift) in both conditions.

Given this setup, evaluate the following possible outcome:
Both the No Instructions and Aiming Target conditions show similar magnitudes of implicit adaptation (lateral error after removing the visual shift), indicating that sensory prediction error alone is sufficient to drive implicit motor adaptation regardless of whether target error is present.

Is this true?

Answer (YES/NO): YES